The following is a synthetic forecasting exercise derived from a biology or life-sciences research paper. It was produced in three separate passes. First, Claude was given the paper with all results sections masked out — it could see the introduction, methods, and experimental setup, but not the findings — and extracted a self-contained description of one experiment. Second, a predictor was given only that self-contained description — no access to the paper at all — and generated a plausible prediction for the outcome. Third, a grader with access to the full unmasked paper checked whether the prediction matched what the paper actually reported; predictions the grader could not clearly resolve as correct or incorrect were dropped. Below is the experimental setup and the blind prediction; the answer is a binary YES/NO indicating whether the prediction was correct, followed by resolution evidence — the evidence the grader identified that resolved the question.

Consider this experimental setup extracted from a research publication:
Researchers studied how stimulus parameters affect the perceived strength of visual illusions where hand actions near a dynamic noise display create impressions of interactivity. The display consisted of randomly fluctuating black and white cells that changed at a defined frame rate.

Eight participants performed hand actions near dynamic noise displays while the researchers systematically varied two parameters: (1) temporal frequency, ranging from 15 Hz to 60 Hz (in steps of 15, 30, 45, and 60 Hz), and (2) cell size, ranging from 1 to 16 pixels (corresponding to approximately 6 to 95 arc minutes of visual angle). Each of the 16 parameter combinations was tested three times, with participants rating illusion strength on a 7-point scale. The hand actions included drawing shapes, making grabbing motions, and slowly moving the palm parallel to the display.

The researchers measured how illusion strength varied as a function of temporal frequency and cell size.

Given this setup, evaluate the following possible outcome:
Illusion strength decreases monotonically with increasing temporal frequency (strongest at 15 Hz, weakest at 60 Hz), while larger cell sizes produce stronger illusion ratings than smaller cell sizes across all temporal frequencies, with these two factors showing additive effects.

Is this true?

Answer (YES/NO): NO